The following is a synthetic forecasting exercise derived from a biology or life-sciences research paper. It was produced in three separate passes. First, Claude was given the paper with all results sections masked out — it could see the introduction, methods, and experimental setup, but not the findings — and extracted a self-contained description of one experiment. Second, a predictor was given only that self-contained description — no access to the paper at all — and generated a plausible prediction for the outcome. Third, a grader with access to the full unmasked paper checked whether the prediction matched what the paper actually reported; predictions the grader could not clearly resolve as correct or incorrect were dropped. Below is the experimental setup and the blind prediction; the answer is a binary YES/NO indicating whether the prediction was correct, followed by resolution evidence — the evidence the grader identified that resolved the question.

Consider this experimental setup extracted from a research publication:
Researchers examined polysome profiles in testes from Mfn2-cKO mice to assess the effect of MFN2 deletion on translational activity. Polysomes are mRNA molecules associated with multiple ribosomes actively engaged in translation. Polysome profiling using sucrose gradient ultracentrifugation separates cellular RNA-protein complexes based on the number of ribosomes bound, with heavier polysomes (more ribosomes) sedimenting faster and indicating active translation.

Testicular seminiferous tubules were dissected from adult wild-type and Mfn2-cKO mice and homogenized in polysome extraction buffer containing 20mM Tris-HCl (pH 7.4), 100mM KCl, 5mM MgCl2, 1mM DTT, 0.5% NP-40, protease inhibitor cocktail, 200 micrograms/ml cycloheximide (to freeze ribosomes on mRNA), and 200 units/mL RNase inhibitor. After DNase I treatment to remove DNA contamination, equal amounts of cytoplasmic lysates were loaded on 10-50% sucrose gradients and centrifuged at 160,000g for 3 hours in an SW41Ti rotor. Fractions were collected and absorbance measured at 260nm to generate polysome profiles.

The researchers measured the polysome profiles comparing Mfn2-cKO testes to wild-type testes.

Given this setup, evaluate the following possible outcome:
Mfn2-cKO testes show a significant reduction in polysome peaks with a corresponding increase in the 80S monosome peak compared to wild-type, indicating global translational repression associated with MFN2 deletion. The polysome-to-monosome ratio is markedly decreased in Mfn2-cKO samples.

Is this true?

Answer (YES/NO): NO